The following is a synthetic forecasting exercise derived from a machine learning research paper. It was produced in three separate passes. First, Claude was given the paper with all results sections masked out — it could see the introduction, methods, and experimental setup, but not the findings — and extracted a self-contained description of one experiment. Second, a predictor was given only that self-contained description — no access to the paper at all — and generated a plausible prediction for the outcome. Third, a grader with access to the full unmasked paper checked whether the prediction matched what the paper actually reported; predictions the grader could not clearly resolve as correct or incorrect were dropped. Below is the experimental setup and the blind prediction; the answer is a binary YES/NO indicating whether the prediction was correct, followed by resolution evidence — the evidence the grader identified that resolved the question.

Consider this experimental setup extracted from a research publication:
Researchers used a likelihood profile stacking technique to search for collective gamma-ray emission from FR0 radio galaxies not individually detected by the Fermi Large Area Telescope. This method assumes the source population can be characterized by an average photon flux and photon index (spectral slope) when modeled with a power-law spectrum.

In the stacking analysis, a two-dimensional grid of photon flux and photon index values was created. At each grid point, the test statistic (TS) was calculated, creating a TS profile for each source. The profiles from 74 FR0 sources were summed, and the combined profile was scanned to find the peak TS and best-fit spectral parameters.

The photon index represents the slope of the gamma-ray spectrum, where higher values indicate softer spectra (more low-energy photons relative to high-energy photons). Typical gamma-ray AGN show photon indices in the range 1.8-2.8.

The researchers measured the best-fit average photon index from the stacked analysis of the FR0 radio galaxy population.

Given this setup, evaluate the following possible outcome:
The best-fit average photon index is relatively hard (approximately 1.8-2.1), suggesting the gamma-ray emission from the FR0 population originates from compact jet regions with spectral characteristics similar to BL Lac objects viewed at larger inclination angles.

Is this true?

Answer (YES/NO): NO